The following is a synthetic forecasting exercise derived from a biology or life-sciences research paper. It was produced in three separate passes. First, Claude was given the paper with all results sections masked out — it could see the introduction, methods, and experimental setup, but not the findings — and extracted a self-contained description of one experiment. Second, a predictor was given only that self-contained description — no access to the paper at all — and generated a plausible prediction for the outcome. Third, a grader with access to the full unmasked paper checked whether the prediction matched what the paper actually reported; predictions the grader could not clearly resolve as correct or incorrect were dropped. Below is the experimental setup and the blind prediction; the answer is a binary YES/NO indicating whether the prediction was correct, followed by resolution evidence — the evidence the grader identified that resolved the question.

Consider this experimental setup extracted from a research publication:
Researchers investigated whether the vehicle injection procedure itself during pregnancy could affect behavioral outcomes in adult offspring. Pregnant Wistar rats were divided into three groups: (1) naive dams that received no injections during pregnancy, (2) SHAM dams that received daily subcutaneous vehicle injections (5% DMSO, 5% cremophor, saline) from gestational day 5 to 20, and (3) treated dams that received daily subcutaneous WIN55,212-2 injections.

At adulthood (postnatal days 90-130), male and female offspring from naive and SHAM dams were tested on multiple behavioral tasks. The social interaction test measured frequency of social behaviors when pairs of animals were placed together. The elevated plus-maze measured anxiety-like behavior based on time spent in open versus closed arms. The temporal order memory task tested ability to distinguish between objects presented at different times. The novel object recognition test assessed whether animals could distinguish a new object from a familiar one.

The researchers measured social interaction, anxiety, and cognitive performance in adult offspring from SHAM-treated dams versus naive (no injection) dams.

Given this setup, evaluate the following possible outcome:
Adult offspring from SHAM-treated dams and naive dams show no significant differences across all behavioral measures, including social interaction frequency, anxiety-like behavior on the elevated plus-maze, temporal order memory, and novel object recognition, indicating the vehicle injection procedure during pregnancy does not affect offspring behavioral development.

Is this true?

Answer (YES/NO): YES